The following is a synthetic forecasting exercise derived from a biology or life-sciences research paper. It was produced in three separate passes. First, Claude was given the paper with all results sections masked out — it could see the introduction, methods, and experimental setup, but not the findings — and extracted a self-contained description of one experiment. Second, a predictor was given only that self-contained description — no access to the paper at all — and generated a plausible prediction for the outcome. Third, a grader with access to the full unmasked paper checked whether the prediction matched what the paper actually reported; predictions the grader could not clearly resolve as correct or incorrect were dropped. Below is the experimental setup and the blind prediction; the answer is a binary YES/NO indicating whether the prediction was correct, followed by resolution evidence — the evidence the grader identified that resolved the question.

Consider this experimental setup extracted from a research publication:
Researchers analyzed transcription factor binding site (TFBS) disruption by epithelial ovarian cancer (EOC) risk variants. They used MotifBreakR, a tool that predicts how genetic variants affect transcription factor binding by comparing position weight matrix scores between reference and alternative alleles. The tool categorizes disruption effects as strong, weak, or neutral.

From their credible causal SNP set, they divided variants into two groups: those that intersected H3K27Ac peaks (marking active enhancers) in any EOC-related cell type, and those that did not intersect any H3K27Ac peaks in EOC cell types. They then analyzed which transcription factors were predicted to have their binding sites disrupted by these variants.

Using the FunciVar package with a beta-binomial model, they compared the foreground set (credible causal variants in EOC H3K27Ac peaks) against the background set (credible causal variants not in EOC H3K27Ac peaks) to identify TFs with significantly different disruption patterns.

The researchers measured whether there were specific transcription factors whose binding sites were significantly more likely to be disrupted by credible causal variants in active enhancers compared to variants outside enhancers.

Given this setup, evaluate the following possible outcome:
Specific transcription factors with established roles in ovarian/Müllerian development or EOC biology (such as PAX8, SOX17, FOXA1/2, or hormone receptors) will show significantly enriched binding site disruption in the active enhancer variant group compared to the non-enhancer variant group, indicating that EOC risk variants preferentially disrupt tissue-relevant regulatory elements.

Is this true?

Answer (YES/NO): NO